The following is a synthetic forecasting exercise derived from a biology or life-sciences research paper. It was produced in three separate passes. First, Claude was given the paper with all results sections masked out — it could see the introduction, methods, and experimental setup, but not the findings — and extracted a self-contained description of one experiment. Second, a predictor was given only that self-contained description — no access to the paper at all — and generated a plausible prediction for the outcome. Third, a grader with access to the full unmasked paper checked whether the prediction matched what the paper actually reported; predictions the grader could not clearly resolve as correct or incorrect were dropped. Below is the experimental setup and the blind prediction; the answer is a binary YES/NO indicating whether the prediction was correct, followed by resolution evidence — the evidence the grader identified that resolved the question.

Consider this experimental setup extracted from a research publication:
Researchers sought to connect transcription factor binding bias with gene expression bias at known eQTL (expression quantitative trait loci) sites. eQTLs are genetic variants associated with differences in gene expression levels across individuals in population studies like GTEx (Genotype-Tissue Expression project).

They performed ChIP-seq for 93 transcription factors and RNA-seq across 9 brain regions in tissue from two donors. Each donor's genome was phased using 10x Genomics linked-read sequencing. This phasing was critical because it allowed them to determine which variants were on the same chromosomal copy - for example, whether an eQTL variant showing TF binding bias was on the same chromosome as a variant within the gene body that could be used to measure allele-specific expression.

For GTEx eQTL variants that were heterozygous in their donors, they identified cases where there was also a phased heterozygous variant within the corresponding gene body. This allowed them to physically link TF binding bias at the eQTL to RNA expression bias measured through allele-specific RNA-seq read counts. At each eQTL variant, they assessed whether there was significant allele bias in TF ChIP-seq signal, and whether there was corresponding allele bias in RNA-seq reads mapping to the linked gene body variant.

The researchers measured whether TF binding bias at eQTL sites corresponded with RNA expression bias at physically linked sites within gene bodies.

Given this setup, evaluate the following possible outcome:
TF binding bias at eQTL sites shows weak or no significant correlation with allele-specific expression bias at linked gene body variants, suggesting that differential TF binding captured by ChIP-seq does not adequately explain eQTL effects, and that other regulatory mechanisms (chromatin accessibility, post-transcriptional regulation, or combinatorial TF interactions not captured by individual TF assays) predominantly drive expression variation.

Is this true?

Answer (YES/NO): NO